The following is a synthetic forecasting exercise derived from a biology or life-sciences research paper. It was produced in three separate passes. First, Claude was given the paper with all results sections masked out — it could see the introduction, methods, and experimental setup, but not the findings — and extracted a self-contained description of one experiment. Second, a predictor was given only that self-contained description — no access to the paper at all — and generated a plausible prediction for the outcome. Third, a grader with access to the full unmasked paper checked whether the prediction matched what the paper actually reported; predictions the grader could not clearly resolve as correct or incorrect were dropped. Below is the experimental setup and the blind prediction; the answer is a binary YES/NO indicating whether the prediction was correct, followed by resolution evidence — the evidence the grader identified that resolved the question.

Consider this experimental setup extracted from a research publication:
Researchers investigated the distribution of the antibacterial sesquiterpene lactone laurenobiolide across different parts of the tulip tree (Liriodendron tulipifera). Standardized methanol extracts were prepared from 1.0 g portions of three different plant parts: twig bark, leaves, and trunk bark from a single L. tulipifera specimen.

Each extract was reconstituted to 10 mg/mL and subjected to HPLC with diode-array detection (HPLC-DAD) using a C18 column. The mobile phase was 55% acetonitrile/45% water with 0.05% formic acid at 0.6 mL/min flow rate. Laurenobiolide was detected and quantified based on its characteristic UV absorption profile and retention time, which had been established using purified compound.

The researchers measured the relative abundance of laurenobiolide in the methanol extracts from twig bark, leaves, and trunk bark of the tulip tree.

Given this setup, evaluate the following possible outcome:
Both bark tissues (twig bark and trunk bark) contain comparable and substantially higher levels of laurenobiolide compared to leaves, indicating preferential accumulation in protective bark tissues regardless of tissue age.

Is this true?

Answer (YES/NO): NO